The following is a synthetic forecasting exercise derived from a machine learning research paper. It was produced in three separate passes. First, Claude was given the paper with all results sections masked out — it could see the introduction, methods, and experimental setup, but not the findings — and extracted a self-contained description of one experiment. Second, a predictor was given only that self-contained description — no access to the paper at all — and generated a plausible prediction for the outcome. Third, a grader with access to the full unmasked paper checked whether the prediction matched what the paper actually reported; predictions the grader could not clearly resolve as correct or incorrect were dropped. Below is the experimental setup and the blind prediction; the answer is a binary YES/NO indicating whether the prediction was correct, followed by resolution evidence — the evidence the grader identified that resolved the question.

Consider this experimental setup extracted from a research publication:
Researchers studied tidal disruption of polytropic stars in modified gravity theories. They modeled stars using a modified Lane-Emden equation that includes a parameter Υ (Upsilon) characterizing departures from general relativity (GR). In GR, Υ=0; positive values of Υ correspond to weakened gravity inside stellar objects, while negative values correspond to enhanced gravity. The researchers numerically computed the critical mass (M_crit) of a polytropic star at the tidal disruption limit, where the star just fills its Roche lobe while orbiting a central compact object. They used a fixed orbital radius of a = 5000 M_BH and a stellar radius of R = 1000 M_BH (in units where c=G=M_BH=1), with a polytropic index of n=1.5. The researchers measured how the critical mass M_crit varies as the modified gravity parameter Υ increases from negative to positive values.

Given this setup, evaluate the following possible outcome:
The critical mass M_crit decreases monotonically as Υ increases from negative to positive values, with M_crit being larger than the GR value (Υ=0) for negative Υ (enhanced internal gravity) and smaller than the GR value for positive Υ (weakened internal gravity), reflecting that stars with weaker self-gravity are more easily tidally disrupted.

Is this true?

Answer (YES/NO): NO